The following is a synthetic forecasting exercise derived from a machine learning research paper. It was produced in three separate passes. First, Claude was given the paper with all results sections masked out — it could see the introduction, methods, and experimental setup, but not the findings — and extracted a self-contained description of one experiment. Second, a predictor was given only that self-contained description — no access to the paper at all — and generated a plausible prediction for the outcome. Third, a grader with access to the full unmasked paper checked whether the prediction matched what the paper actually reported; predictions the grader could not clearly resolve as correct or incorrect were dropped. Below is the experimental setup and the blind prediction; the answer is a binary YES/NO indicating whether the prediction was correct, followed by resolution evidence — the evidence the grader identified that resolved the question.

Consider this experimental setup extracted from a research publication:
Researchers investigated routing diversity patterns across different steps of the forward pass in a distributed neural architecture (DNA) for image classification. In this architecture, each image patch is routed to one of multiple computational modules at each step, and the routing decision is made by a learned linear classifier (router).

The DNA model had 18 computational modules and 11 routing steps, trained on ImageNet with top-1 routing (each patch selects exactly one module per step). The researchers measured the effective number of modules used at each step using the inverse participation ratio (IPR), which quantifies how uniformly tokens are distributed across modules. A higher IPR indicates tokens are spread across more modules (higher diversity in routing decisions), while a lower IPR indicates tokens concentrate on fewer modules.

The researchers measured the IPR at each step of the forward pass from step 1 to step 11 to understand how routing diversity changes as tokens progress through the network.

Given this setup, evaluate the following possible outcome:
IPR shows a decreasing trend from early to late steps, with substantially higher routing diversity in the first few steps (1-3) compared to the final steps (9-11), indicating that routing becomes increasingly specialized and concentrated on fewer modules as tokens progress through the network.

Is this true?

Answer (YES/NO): NO